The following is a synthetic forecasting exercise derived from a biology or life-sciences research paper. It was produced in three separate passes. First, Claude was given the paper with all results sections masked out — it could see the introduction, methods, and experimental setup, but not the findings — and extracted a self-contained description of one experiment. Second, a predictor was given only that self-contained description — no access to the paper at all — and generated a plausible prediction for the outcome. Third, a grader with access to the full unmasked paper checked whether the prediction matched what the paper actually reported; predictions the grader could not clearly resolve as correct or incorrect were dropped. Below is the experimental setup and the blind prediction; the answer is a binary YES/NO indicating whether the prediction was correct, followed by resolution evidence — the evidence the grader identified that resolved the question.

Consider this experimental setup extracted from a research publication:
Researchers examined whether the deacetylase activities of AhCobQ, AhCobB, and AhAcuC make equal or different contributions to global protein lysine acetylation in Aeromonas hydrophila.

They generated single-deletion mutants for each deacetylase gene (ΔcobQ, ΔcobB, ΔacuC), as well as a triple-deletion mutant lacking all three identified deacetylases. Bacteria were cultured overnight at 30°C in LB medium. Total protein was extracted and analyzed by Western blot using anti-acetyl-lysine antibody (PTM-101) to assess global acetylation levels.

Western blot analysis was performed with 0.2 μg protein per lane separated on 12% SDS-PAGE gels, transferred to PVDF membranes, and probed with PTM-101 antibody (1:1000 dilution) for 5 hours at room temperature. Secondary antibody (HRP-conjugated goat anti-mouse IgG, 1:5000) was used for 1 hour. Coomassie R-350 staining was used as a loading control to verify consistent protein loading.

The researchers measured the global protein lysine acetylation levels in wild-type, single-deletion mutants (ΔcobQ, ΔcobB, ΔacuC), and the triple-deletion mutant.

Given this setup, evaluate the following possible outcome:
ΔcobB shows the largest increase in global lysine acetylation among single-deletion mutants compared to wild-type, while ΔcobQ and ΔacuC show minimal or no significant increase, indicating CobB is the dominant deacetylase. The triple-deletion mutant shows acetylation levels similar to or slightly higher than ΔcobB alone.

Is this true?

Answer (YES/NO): NO